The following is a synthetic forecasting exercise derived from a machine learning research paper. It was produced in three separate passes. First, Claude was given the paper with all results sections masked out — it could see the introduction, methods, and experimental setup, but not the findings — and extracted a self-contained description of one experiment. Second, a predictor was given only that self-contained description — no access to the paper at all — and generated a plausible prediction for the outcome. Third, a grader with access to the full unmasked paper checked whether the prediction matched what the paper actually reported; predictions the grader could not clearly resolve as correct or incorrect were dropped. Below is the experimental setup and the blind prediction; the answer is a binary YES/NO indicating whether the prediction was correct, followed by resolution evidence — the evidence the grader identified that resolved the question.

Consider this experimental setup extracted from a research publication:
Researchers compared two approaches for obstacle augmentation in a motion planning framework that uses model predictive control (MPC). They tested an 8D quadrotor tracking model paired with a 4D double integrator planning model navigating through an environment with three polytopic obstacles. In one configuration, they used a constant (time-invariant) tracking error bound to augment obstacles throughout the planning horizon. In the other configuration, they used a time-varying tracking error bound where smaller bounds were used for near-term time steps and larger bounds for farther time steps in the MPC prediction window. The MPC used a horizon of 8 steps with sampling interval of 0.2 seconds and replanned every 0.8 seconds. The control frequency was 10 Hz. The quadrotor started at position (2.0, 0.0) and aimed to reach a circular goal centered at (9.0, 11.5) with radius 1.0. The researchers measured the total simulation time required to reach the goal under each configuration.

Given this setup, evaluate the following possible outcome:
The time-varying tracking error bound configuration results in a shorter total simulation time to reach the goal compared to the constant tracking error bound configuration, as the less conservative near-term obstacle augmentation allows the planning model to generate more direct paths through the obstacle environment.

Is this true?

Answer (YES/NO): YES